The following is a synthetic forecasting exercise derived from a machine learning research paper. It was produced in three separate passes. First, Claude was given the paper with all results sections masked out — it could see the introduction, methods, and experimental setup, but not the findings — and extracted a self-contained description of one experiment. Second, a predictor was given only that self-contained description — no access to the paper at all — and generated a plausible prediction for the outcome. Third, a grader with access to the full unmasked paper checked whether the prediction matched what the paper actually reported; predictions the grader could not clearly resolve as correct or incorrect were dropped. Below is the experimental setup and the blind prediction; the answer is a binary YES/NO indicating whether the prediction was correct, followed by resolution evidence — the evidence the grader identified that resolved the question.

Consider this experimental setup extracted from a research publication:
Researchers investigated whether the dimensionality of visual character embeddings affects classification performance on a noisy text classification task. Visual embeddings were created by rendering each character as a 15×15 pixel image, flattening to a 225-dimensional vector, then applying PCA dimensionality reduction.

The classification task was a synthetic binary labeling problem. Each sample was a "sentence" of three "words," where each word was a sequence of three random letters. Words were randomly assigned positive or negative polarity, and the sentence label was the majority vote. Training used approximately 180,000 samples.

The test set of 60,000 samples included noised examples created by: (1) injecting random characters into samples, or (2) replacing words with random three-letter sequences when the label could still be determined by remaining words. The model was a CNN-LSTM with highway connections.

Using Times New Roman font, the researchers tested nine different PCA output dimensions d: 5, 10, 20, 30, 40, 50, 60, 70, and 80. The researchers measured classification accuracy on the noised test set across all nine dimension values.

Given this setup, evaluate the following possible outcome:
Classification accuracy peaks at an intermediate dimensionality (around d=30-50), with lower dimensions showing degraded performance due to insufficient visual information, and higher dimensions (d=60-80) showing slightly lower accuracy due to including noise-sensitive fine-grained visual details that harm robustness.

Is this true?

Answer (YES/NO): NO